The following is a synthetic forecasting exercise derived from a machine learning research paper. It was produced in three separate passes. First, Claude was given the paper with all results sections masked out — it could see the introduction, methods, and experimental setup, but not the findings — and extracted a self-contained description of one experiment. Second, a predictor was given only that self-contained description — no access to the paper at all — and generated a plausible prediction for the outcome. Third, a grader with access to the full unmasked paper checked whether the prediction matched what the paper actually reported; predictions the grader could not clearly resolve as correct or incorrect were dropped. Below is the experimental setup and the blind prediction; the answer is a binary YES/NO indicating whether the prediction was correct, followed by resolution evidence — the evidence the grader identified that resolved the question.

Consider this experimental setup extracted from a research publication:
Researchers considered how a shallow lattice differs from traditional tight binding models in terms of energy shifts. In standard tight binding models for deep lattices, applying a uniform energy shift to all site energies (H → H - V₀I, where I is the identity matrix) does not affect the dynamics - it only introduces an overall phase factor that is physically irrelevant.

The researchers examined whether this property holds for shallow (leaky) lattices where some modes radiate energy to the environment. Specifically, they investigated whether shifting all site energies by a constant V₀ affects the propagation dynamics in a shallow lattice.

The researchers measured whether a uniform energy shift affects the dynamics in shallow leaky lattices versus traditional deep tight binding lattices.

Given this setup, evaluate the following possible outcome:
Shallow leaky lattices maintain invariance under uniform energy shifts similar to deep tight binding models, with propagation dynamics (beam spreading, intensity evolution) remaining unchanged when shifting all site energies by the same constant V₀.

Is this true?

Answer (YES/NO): NO